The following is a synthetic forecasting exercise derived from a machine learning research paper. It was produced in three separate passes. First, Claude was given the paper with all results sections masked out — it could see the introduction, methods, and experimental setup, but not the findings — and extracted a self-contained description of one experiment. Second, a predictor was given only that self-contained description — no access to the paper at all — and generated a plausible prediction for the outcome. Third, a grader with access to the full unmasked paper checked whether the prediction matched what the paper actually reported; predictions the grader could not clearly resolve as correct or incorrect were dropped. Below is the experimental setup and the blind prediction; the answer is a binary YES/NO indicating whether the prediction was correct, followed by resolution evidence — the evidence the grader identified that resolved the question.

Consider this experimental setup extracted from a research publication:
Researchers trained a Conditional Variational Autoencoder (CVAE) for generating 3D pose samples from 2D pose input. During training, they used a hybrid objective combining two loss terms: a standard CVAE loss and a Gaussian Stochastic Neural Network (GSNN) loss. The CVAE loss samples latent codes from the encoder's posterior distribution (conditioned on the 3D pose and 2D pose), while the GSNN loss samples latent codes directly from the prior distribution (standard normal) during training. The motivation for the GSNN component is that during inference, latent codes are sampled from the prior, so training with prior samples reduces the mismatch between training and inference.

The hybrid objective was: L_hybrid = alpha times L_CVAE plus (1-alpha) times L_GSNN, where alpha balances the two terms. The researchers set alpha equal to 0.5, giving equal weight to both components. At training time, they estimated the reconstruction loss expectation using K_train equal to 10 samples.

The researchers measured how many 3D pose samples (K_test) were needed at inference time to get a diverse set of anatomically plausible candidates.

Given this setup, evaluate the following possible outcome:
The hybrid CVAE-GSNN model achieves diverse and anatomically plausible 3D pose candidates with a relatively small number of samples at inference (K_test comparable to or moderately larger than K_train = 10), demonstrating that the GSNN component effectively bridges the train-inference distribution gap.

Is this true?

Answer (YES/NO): NO